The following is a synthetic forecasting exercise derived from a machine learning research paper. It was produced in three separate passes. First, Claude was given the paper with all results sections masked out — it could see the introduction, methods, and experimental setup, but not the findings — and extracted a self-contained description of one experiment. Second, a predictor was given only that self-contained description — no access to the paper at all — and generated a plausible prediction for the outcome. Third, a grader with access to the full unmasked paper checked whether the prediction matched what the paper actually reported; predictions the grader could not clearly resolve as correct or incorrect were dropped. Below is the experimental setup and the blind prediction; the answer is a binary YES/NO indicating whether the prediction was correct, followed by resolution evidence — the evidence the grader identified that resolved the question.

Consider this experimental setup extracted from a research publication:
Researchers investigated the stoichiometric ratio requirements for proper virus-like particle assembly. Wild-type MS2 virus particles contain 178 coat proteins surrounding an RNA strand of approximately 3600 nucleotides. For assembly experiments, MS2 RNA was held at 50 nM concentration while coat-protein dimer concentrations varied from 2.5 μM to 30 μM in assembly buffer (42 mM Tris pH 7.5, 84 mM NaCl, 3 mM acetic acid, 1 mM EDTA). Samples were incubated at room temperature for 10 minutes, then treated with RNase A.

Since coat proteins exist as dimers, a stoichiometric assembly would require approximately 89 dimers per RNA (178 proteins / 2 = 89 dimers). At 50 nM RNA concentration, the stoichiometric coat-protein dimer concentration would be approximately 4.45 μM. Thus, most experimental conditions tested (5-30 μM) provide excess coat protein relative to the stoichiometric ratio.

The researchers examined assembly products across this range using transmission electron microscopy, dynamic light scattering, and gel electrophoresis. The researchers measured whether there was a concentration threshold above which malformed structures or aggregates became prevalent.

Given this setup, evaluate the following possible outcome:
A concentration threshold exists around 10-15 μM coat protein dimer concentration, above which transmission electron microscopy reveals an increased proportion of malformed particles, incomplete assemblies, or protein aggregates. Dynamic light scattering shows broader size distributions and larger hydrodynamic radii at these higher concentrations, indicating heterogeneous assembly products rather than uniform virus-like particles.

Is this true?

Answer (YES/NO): NO